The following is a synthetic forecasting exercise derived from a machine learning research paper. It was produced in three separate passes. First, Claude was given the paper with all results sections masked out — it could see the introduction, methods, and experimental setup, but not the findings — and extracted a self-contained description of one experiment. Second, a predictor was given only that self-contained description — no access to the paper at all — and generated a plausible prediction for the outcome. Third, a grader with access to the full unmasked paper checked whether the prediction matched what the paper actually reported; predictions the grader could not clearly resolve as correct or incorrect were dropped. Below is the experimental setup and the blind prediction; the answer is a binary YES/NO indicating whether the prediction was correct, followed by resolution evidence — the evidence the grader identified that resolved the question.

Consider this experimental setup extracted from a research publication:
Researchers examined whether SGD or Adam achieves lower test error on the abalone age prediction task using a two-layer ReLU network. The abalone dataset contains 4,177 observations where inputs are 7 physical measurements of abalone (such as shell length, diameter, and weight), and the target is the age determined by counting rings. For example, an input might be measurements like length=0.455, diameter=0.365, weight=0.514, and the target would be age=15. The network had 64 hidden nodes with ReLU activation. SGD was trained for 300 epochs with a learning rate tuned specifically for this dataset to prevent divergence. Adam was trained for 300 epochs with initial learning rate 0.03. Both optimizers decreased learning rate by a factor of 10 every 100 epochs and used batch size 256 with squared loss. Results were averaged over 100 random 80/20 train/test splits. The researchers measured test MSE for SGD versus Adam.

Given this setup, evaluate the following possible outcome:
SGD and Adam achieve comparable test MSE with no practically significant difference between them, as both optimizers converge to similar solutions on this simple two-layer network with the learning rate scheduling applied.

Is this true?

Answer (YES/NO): NO